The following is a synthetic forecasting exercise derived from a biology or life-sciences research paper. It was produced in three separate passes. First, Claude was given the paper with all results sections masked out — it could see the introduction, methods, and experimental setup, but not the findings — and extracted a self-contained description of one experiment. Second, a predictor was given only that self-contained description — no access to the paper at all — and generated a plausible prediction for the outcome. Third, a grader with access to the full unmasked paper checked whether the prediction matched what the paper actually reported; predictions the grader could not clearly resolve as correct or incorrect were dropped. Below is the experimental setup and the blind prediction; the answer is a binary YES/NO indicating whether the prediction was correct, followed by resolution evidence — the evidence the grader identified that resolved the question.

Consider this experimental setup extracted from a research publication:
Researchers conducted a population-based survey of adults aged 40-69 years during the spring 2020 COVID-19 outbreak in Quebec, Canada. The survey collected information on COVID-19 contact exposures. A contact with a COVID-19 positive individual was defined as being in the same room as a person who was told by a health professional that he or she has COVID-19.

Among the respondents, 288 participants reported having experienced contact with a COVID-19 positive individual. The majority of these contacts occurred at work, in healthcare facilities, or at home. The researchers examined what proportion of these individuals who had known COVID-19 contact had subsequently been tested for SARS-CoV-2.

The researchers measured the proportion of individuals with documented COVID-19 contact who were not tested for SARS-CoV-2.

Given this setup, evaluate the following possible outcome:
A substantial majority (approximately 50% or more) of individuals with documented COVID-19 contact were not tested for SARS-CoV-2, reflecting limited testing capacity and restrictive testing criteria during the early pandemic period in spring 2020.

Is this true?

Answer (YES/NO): YES